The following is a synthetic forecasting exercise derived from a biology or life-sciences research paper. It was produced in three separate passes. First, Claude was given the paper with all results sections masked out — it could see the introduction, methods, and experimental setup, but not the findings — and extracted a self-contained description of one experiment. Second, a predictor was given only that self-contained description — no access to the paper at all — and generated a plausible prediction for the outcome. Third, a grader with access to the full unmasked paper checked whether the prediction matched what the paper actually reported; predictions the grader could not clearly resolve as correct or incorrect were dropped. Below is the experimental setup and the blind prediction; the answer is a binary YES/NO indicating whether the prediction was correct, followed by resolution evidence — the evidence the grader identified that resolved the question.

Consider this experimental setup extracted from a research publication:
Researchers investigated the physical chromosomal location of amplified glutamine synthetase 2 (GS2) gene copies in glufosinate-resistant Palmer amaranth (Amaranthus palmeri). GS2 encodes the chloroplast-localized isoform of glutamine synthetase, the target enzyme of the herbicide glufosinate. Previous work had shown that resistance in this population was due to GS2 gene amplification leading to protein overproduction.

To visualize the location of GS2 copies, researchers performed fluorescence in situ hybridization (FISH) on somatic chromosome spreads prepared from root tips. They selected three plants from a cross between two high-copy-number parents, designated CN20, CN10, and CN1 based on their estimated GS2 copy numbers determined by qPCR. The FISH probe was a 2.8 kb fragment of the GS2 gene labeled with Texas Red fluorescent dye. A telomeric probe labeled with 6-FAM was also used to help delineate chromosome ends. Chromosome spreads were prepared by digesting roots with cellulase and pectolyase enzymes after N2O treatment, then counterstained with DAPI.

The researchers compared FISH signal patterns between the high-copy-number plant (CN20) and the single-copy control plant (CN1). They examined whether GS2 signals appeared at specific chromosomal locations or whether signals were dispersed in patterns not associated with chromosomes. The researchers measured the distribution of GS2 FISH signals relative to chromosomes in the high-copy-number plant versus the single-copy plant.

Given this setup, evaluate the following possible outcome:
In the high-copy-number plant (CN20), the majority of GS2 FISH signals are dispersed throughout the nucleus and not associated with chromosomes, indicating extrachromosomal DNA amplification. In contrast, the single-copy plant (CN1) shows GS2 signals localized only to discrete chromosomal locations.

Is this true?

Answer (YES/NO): NO